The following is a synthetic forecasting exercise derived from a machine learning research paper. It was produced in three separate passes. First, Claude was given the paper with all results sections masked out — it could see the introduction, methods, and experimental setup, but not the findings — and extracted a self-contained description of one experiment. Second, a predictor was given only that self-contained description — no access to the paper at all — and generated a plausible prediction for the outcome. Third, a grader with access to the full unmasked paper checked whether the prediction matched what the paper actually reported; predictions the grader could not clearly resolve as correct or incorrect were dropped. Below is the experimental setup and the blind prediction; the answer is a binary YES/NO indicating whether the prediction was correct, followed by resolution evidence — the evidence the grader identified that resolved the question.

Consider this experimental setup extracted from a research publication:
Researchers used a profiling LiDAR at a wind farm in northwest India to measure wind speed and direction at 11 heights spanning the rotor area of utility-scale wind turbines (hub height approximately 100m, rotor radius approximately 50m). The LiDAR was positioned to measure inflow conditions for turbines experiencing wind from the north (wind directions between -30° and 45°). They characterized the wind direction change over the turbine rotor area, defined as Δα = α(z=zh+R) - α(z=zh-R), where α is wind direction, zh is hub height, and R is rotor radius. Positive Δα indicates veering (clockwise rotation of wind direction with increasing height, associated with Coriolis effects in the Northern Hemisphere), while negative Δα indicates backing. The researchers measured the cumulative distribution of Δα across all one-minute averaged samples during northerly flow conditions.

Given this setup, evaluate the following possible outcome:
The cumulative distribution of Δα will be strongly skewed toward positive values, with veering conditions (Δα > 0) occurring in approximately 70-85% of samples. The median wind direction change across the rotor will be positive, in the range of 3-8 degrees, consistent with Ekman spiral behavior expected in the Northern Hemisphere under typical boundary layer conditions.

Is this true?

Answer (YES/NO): NO